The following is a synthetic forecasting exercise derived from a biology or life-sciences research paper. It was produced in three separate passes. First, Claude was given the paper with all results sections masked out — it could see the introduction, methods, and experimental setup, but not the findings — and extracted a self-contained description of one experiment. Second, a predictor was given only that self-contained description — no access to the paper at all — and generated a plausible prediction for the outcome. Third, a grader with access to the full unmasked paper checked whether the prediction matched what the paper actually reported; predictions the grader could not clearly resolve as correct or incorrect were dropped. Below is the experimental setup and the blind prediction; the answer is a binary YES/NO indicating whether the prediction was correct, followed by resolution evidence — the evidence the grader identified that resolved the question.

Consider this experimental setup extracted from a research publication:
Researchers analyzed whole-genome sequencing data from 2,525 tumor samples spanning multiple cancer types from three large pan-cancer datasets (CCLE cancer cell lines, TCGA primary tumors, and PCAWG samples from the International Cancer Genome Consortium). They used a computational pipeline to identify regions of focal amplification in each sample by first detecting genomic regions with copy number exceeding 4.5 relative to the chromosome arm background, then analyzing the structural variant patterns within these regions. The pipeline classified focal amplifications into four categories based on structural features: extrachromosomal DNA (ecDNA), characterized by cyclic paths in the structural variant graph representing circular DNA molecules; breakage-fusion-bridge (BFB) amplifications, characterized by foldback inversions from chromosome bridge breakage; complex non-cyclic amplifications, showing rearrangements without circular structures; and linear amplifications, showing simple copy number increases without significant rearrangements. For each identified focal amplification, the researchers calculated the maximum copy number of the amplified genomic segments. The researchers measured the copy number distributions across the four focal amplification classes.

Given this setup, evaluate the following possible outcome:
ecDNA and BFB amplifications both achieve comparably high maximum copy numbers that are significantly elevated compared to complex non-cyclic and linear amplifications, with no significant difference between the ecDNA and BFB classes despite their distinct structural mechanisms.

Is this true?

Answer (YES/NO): NO